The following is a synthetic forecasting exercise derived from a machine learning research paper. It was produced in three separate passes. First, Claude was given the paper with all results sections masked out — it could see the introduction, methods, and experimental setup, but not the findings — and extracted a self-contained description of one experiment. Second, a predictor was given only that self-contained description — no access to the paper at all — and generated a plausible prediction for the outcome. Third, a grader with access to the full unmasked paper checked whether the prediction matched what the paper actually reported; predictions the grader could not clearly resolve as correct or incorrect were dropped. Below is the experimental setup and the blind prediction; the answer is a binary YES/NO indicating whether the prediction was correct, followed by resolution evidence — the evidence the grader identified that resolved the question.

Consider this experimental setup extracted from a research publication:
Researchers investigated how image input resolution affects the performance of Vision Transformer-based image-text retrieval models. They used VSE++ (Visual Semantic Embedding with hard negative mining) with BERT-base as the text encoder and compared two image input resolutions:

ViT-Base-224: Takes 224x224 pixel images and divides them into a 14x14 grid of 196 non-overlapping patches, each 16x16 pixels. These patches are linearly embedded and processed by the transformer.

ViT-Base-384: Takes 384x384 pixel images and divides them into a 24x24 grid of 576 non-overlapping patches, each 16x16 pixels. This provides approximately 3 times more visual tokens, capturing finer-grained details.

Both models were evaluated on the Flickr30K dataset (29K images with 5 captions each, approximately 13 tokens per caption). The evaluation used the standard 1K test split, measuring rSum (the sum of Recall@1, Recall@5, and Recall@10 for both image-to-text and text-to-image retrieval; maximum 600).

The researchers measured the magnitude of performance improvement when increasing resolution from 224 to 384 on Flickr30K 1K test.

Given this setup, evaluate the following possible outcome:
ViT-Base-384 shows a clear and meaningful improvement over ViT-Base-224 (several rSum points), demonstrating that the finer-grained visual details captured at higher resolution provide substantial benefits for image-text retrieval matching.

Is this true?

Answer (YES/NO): YES